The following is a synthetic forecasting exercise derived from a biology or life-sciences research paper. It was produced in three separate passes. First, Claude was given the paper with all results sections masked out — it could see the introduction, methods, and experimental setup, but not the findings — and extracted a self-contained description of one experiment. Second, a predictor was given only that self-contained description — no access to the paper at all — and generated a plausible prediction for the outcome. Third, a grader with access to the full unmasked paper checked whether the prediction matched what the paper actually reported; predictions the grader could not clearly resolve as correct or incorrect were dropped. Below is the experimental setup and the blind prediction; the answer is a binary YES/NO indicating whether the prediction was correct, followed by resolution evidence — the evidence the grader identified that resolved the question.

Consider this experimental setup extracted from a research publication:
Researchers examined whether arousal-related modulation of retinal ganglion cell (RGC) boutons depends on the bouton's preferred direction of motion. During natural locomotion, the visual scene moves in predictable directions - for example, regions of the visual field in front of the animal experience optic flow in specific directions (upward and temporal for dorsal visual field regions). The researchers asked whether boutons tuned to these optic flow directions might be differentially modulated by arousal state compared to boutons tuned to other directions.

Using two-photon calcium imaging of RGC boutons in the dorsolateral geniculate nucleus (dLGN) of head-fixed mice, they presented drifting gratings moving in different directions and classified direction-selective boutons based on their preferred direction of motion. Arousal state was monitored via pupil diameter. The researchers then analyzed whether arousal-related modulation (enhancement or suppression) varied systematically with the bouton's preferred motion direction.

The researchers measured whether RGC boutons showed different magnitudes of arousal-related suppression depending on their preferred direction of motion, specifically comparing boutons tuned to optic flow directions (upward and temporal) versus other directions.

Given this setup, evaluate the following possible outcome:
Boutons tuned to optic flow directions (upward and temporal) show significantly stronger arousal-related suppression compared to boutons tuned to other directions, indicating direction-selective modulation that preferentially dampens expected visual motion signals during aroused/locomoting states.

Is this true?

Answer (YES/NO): YES